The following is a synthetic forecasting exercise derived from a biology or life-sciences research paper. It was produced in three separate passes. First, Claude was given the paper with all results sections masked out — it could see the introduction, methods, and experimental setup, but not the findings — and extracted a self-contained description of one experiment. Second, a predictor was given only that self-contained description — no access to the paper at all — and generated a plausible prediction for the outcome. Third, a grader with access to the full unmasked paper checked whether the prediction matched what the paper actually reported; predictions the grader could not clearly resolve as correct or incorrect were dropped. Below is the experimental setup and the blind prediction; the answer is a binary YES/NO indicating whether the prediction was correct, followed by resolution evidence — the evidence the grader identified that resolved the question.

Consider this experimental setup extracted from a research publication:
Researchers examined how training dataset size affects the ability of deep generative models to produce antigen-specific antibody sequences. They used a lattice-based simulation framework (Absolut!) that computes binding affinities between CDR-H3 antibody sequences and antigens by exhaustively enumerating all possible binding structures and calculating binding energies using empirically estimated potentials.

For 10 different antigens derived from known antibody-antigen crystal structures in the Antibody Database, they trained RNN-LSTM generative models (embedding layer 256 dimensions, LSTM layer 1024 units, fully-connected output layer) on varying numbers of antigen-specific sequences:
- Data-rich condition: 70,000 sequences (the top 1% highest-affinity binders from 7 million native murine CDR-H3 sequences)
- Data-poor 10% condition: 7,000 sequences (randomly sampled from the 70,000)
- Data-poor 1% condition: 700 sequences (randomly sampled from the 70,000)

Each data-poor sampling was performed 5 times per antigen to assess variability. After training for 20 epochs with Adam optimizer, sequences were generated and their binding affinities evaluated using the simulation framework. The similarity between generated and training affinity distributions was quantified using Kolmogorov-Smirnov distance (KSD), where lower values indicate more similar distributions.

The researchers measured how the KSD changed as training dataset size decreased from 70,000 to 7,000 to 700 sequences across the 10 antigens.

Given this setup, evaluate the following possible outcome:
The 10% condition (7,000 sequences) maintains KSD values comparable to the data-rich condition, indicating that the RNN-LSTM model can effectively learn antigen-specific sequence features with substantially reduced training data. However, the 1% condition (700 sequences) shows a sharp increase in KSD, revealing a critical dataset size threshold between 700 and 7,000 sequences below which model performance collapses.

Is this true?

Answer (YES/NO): NO